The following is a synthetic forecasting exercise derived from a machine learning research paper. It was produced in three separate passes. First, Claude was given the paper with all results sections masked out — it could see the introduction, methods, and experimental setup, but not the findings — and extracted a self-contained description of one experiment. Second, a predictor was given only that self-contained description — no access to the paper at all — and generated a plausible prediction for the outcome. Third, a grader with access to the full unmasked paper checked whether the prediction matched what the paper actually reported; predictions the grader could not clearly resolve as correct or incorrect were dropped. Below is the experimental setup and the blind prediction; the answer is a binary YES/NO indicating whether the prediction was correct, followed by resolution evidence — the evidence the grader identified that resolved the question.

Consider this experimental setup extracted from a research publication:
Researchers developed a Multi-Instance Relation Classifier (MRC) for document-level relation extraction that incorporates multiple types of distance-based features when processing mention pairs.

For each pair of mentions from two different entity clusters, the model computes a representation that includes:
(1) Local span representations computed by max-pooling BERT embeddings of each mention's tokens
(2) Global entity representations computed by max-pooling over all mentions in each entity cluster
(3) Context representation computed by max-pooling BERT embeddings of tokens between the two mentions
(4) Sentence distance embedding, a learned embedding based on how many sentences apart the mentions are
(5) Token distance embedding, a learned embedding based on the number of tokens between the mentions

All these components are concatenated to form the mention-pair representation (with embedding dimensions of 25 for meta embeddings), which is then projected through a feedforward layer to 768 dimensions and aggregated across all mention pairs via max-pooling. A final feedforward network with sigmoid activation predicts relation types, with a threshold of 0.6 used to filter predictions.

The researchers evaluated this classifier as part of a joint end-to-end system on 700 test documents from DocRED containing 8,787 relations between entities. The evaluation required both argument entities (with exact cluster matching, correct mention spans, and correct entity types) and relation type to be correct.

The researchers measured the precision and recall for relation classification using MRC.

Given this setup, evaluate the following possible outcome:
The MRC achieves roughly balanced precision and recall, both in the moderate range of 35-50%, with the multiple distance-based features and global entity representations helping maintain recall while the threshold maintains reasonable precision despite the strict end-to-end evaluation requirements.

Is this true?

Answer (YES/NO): YES